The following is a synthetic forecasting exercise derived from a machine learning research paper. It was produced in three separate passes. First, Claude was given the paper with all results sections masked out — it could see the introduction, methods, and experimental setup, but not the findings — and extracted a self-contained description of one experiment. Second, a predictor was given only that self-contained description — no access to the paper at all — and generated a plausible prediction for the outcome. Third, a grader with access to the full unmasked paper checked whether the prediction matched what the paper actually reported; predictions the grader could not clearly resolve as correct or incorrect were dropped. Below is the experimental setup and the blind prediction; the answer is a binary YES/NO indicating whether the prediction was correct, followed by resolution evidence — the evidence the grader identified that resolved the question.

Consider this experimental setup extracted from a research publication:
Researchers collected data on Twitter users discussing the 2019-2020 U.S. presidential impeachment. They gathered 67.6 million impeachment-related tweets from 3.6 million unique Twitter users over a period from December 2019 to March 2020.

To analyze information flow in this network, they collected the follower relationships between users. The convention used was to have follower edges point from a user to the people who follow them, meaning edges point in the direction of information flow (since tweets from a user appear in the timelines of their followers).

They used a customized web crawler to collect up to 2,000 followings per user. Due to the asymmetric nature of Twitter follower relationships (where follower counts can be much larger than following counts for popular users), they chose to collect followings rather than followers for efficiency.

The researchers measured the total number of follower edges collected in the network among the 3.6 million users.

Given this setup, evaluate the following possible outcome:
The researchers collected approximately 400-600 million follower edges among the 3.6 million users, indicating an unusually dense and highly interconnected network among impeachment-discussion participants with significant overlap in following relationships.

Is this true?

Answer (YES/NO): NO